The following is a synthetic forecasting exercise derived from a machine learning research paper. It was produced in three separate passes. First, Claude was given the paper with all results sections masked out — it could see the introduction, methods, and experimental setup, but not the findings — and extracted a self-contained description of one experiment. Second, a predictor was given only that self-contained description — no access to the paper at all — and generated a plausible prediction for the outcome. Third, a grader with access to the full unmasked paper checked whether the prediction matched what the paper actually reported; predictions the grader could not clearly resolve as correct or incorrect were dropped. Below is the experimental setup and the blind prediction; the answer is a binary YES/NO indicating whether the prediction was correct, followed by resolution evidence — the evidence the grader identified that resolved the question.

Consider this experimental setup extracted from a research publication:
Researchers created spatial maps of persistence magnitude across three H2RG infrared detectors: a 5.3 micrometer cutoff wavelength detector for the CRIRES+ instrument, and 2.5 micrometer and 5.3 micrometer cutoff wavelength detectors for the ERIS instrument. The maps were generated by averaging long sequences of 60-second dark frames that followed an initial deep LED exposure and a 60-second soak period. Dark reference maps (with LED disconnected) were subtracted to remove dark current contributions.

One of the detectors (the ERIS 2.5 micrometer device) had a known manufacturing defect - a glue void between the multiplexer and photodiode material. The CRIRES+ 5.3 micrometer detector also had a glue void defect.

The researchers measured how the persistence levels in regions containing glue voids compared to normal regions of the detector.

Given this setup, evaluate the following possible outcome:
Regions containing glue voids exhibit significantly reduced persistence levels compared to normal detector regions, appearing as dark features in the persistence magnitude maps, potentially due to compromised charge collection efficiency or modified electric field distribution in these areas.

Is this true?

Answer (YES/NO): NO